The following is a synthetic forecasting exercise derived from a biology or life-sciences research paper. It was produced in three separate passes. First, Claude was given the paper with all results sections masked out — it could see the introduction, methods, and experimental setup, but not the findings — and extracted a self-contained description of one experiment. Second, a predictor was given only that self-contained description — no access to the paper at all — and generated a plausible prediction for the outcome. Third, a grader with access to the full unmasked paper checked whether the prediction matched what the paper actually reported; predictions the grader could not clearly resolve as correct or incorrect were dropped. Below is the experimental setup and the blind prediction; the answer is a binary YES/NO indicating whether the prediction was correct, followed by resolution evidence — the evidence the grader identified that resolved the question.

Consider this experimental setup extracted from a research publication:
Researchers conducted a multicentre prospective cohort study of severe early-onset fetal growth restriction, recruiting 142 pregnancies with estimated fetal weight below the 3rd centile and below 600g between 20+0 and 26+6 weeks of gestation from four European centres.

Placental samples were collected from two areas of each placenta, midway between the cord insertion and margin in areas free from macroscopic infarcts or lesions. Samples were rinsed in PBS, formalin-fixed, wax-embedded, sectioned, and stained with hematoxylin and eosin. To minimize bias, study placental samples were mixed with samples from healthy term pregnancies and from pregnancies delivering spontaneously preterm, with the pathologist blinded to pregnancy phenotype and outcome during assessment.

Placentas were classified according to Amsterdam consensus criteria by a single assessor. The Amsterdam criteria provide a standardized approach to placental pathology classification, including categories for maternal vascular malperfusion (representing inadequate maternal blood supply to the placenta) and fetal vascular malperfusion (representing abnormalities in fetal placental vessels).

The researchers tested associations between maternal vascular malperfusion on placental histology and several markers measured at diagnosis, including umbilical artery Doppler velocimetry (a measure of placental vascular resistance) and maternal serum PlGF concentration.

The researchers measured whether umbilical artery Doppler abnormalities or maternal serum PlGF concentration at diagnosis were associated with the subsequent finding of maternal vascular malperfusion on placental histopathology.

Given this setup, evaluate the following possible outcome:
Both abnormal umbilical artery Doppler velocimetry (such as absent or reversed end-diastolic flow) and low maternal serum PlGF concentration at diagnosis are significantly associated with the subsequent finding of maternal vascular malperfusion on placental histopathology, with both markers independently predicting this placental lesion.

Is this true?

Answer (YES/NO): NO